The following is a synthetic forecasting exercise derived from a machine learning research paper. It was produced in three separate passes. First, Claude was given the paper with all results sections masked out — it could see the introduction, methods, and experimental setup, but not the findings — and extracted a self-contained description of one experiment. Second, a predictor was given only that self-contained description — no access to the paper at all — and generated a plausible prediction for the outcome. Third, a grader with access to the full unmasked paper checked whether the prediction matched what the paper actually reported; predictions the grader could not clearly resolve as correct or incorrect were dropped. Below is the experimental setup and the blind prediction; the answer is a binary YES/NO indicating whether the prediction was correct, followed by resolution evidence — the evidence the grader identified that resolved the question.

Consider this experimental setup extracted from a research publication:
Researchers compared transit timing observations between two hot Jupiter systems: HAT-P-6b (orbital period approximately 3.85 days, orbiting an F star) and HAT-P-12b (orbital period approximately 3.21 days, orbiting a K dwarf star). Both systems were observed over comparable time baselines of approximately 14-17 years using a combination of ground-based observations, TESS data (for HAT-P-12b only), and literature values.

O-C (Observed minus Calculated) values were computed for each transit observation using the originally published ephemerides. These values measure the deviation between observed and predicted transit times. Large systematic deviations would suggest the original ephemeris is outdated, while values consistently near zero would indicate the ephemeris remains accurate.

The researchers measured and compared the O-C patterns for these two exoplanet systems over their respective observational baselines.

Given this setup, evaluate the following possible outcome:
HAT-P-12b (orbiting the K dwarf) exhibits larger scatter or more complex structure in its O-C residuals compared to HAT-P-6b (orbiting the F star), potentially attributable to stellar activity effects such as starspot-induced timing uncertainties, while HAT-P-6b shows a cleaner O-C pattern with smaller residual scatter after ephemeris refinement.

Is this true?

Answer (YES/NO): NO